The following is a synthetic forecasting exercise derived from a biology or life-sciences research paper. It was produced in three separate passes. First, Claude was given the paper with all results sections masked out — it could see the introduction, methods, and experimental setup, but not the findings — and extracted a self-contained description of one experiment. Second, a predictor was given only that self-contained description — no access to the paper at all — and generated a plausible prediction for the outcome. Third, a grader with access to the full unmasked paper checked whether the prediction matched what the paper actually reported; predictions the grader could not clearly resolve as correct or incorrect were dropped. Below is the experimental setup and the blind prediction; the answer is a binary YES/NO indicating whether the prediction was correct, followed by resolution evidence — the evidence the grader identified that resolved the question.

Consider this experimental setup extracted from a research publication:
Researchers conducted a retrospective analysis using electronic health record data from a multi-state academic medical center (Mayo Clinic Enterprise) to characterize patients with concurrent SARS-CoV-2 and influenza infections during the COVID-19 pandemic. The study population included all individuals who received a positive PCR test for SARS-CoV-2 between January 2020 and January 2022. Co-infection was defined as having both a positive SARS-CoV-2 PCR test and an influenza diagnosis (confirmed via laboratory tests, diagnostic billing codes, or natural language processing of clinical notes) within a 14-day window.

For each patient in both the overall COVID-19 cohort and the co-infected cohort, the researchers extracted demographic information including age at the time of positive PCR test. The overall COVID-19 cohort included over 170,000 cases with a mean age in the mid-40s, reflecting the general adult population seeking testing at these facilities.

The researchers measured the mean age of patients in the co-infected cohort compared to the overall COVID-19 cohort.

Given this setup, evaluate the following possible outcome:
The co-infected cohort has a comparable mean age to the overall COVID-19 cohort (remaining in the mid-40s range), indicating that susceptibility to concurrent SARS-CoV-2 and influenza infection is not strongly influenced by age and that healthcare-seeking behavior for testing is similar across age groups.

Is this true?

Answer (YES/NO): NO